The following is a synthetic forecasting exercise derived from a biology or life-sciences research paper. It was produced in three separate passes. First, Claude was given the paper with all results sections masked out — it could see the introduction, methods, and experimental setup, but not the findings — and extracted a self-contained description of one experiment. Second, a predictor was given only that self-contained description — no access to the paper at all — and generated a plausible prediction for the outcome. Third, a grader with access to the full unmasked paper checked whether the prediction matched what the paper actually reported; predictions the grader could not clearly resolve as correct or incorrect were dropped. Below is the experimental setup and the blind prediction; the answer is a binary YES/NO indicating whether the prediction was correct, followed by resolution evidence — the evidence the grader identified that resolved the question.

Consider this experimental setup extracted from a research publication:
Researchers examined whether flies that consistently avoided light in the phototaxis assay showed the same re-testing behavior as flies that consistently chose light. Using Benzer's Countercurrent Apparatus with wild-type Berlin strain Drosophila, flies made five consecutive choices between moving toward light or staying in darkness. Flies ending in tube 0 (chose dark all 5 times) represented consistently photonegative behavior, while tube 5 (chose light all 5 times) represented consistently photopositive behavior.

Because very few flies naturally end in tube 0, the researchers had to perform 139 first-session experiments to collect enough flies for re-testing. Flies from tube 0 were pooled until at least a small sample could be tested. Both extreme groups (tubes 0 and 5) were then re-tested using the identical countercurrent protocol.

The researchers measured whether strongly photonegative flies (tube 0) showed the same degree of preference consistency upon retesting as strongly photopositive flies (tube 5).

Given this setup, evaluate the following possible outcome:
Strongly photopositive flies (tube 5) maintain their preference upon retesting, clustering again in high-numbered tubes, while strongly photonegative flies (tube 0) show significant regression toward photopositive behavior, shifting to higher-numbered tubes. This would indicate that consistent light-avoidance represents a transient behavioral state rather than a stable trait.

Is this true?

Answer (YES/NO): NO